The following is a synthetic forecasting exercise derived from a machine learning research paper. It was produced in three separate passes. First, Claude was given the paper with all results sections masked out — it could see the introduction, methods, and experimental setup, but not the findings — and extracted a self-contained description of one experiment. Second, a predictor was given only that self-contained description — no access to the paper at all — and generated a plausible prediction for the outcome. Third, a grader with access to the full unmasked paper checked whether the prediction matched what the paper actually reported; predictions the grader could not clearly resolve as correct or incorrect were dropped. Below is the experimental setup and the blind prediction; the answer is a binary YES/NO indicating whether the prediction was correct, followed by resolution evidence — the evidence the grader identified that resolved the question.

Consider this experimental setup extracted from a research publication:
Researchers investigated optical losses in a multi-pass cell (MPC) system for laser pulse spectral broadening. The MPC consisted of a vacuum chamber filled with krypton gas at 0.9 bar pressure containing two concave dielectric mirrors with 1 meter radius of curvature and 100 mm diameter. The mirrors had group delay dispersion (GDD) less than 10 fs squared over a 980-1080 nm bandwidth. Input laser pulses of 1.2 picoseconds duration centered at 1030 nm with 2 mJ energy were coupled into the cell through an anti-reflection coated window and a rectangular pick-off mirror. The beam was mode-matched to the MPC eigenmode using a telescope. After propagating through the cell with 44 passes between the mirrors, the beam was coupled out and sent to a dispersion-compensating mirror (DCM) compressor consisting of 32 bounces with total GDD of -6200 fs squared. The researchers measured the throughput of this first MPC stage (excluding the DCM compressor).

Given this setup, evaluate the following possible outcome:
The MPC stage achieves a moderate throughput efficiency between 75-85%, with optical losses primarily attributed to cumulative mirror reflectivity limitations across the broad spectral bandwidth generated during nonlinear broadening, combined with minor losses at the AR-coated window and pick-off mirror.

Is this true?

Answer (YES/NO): YES